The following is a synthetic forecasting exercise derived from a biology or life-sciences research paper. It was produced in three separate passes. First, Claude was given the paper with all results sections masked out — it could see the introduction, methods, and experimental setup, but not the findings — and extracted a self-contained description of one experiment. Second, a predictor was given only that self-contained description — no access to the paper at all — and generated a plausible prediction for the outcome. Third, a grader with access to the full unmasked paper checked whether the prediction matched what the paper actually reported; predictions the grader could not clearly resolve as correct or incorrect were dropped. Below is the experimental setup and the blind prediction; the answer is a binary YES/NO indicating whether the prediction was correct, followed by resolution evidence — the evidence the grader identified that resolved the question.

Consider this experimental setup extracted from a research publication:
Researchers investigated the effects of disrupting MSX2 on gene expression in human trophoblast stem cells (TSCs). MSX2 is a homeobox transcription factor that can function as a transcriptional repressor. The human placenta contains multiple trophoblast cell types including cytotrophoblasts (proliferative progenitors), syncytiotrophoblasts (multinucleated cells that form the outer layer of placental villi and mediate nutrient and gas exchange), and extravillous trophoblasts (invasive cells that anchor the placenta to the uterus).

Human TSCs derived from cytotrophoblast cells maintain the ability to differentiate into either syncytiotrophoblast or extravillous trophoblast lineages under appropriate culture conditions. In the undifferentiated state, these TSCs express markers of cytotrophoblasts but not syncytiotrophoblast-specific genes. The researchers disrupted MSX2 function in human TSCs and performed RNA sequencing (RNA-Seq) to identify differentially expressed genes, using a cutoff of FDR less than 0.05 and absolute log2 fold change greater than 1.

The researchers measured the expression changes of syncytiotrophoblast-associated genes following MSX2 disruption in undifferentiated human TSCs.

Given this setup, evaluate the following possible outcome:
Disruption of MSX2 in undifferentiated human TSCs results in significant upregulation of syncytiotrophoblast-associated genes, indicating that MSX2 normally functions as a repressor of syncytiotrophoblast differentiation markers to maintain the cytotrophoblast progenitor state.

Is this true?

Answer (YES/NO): YES